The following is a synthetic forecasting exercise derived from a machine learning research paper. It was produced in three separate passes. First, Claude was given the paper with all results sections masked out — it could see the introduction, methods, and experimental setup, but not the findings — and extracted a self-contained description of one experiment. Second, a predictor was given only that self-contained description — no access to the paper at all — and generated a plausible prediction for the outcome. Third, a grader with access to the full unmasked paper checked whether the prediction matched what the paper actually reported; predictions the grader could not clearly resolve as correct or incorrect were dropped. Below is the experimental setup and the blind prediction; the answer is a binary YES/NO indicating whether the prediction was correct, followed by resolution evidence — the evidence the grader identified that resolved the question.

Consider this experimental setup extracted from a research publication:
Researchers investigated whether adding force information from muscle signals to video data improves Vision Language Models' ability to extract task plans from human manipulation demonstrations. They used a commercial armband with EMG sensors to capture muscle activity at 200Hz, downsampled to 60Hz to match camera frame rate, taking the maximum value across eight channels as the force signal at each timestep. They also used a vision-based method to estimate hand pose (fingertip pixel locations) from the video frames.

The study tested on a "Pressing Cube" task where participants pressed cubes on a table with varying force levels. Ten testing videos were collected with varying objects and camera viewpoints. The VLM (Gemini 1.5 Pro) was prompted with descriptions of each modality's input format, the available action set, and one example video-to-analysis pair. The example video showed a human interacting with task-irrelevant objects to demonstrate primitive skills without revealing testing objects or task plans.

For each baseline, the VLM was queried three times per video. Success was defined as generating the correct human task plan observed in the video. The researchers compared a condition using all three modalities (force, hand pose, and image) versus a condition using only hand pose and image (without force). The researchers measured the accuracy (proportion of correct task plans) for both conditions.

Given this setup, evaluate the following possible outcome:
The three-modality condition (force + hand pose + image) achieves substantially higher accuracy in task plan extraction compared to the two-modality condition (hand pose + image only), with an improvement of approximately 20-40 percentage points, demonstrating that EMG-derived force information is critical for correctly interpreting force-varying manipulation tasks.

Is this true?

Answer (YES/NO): NO